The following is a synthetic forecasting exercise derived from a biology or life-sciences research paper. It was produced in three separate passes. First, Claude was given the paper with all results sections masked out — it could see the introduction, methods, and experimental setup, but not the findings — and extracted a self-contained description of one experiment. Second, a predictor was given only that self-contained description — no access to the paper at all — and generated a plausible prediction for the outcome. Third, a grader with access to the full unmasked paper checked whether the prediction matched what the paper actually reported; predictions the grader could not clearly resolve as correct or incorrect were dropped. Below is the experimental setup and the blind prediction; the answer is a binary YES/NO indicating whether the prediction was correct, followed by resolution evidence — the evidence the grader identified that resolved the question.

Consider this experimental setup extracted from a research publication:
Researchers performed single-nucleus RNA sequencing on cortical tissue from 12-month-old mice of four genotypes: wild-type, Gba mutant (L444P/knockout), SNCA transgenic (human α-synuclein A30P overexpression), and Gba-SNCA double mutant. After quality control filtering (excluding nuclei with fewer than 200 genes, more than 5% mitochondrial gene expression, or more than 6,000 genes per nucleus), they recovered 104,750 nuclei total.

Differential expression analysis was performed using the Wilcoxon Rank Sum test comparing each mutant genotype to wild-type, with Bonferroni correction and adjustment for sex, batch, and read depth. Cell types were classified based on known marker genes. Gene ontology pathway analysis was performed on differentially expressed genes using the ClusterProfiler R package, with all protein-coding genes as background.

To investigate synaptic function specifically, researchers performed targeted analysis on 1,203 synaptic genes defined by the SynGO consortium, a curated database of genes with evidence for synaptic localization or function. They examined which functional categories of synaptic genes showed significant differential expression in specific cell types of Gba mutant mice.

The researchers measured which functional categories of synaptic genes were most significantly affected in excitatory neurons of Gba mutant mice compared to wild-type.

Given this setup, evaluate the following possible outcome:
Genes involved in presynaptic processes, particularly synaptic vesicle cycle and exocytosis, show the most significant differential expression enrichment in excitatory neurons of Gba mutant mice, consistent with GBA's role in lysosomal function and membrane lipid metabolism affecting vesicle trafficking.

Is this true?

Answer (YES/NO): NO